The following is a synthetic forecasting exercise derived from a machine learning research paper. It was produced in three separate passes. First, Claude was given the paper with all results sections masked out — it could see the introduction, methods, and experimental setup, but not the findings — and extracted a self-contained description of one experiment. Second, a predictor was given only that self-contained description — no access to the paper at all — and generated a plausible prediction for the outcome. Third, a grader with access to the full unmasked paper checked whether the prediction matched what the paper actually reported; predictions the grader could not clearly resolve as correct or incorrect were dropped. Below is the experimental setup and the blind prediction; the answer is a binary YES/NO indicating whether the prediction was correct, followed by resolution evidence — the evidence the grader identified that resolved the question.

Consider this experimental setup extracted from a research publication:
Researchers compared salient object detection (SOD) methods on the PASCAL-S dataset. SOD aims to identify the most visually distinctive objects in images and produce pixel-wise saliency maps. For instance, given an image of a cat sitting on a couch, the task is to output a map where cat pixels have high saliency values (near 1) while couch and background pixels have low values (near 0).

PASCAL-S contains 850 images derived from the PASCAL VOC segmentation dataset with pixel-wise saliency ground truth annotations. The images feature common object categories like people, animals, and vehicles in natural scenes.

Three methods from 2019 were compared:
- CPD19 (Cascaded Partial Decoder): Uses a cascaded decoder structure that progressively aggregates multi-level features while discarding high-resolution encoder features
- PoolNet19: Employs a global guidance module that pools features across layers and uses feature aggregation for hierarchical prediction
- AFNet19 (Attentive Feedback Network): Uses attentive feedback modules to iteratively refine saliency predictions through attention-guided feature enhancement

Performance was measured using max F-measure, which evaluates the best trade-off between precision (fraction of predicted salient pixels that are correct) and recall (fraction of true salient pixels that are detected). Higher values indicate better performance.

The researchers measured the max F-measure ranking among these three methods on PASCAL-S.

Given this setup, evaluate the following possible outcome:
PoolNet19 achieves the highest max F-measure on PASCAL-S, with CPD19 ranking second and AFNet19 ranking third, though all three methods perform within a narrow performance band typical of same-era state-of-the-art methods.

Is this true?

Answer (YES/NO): NO